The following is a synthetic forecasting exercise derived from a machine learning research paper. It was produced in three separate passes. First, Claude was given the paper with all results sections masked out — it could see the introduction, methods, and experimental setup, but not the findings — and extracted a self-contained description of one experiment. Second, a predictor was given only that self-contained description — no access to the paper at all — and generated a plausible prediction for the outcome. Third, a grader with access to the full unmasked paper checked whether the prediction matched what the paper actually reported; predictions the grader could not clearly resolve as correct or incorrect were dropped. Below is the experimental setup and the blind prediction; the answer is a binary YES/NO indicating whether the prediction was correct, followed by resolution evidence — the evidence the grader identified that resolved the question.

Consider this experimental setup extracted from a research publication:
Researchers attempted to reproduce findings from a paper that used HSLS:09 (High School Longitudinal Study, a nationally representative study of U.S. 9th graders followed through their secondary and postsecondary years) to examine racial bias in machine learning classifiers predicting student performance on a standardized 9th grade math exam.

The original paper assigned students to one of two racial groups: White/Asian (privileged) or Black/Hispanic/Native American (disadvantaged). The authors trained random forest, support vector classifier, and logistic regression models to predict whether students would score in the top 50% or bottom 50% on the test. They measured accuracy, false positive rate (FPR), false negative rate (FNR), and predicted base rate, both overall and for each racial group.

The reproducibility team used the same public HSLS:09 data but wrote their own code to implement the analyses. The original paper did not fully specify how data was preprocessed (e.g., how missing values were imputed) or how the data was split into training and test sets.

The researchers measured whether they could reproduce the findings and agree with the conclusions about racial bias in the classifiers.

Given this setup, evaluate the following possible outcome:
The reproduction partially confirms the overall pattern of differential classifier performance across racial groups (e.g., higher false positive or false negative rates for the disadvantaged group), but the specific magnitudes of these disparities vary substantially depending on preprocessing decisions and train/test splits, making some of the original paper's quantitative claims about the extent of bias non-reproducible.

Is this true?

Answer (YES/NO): NO